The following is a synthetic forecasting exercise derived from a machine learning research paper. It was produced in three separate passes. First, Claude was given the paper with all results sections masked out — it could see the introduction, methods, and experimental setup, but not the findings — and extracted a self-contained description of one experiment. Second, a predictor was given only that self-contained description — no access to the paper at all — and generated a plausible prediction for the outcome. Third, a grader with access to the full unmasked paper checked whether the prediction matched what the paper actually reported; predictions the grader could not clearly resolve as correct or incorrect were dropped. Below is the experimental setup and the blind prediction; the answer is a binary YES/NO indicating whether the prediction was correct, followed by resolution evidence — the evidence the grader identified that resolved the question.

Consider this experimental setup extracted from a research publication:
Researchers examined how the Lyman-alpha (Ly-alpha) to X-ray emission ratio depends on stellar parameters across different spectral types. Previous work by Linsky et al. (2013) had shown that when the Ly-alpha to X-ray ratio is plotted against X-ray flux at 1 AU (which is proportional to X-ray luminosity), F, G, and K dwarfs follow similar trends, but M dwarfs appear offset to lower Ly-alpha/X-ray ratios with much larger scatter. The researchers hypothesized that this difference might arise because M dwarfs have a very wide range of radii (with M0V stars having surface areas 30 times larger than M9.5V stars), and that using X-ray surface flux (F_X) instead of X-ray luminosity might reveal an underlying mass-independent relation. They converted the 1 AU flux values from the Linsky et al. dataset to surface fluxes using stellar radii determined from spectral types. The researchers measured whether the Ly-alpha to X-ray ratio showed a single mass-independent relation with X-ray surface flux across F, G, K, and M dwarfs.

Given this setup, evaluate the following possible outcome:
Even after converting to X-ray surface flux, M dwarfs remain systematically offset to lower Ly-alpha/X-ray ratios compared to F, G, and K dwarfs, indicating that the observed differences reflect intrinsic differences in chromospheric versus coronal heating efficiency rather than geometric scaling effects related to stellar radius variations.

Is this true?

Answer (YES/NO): NO